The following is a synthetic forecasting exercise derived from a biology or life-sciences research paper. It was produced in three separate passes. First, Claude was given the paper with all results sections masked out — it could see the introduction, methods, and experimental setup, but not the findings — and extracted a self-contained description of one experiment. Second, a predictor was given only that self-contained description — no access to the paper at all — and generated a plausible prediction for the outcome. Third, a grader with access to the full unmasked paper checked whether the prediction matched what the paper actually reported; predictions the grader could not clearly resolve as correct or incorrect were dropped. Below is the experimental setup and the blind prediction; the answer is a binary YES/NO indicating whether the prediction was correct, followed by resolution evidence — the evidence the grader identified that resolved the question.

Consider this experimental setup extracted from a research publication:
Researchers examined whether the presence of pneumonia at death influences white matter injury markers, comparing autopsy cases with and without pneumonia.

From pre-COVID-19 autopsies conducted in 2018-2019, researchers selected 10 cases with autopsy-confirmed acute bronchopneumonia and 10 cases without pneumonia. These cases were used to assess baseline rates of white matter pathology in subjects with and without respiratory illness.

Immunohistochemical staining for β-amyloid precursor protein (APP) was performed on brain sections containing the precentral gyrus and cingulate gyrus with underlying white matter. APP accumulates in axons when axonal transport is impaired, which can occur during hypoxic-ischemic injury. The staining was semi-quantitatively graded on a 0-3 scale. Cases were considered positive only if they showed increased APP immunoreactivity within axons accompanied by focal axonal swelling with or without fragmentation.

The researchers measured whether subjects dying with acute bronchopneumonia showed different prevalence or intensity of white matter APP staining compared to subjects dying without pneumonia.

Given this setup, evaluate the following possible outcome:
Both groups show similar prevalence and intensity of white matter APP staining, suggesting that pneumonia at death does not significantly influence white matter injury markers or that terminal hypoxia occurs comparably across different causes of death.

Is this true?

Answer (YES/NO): NO